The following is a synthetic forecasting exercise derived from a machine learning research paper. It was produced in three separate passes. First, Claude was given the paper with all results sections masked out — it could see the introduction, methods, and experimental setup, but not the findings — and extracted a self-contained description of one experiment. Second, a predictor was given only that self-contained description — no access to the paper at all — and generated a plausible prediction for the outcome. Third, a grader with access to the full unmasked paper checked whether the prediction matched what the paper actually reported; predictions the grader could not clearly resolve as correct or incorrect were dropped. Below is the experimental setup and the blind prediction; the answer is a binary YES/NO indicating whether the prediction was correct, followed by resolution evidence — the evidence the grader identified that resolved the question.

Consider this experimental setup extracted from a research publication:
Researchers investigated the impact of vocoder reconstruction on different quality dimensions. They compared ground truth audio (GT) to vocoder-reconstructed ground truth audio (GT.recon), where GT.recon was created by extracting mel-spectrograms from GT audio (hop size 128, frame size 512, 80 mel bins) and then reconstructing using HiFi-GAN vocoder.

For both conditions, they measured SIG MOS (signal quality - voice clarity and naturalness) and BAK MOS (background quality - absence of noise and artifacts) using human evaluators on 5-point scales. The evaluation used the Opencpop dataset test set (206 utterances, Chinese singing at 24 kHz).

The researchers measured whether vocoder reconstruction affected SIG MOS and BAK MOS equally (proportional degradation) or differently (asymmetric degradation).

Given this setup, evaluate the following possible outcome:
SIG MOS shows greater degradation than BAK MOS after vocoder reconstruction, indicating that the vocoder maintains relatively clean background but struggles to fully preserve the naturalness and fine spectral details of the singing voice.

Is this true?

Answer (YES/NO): YES